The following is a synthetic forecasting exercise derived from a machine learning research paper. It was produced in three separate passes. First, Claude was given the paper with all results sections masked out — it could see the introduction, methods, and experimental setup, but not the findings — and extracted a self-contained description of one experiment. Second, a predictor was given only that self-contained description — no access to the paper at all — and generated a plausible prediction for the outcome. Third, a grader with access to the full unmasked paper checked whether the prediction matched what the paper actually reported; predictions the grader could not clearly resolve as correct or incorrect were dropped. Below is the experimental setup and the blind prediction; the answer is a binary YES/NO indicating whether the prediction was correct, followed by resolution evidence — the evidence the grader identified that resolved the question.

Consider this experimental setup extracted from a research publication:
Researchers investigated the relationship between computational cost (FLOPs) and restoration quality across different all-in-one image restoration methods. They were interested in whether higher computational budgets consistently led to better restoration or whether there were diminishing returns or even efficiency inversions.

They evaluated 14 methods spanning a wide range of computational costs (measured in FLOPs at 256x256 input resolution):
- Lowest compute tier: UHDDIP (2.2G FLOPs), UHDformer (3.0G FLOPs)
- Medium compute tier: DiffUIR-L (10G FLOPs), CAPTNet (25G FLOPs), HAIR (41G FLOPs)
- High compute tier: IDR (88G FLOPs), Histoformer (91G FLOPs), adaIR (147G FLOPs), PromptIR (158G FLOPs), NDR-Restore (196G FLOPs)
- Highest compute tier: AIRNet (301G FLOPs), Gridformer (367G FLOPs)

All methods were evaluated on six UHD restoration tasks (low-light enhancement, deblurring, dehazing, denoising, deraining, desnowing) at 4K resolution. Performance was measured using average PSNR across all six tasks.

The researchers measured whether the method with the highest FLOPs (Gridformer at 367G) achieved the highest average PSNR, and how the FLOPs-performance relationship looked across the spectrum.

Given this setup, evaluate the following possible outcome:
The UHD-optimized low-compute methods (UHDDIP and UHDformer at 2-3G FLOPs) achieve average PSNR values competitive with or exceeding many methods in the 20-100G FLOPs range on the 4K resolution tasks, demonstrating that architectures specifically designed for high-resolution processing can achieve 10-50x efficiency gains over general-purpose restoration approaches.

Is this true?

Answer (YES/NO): NO